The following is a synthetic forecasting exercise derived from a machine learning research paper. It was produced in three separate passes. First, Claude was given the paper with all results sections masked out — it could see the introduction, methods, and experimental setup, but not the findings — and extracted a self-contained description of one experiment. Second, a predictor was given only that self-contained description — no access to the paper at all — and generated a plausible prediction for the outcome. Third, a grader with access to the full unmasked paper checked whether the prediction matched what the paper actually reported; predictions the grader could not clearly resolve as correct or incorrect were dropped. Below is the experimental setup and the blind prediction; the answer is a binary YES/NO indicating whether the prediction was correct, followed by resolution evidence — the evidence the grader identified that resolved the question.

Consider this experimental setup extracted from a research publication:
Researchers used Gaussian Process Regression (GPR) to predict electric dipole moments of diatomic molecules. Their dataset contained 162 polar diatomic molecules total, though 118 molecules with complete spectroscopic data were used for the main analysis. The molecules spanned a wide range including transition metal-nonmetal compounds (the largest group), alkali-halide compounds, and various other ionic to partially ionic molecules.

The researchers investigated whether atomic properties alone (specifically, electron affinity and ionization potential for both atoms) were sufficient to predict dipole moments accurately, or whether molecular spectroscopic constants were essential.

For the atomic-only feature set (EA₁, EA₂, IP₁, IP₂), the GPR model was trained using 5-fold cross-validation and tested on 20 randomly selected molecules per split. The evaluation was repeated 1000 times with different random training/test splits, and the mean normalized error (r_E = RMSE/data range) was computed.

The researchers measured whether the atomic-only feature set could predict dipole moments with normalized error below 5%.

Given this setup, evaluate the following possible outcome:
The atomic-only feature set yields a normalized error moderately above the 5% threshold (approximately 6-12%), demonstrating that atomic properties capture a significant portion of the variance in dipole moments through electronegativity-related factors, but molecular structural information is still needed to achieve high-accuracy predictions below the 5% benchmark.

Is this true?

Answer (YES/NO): YES